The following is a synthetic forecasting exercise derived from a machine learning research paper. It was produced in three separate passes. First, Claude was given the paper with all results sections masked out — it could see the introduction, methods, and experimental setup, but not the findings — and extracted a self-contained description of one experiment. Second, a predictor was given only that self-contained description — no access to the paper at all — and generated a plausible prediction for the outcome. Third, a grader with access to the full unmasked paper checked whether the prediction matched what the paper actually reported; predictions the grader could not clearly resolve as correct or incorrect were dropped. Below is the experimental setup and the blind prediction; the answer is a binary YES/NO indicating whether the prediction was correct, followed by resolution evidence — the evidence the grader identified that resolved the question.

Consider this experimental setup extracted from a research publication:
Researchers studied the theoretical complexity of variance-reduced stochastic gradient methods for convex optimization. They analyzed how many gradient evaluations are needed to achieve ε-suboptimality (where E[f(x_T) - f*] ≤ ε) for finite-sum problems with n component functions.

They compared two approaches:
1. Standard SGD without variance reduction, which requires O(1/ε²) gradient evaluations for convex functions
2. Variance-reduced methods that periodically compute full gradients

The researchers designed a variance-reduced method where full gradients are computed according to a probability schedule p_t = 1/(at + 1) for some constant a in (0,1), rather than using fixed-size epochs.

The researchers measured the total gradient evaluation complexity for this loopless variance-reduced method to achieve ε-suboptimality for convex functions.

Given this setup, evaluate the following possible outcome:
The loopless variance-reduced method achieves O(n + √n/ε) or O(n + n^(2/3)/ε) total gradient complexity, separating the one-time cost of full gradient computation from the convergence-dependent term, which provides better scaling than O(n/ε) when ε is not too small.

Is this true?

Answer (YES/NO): NO